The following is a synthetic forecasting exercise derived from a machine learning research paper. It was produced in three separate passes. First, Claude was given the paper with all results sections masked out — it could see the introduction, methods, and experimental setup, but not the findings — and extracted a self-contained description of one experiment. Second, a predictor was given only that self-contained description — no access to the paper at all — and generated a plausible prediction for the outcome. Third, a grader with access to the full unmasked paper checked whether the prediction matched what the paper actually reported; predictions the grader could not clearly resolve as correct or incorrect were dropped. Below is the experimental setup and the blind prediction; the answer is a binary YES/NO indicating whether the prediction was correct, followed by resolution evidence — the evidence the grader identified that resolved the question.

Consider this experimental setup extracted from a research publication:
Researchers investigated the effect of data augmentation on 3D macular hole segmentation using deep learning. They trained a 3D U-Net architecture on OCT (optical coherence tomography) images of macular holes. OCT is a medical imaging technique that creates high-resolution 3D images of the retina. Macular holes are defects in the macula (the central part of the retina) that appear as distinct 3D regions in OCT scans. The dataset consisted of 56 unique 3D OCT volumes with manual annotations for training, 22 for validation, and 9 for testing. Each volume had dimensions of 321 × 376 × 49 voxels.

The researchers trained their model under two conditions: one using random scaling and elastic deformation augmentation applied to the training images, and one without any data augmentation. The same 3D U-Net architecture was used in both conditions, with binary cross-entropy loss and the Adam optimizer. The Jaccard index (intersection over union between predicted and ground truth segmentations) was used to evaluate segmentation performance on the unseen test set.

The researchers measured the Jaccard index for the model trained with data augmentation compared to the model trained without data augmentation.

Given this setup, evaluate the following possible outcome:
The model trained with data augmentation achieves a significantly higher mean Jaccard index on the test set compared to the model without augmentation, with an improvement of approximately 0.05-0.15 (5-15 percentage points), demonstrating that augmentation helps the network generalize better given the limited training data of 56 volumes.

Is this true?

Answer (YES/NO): NO